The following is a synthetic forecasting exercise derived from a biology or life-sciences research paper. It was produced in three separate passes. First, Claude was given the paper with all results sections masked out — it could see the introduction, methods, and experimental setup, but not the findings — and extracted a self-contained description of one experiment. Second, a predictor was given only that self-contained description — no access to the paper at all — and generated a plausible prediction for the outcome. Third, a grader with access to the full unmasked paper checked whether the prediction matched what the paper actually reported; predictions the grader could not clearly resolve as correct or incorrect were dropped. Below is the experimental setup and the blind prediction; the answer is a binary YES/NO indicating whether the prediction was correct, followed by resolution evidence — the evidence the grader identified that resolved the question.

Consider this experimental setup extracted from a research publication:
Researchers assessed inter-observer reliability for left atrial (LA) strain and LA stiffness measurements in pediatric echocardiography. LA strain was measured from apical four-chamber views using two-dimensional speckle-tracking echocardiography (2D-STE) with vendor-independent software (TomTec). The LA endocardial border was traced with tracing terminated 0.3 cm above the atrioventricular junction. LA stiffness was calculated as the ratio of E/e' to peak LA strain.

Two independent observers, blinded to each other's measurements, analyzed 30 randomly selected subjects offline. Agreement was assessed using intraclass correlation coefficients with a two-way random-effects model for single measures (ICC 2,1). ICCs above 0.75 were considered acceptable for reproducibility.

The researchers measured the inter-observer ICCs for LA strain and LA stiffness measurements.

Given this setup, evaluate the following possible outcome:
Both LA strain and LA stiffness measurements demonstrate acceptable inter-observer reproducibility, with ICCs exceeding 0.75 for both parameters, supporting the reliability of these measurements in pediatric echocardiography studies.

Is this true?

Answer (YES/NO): YES